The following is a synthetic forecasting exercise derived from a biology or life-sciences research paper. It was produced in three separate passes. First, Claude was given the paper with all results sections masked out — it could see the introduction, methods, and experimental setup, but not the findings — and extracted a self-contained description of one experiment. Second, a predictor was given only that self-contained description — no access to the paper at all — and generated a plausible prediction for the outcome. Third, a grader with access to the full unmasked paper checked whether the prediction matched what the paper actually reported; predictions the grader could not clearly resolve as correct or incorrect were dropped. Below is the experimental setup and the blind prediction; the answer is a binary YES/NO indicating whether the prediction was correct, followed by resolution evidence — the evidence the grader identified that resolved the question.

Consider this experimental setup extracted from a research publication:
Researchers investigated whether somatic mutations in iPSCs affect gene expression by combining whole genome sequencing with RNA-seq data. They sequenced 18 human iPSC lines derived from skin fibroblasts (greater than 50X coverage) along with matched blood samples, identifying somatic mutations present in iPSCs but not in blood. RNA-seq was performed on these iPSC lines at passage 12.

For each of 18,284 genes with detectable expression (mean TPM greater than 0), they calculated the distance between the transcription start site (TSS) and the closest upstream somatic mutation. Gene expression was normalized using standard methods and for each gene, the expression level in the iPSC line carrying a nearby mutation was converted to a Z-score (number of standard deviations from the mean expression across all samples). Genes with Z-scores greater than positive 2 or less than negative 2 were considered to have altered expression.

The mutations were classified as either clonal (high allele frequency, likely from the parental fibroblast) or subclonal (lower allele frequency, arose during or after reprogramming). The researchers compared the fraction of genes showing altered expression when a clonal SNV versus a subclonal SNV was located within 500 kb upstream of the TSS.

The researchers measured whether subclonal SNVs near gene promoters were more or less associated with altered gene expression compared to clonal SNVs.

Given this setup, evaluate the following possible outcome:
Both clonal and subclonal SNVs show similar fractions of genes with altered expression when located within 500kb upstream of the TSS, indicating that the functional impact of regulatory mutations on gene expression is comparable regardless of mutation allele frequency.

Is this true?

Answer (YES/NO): NO